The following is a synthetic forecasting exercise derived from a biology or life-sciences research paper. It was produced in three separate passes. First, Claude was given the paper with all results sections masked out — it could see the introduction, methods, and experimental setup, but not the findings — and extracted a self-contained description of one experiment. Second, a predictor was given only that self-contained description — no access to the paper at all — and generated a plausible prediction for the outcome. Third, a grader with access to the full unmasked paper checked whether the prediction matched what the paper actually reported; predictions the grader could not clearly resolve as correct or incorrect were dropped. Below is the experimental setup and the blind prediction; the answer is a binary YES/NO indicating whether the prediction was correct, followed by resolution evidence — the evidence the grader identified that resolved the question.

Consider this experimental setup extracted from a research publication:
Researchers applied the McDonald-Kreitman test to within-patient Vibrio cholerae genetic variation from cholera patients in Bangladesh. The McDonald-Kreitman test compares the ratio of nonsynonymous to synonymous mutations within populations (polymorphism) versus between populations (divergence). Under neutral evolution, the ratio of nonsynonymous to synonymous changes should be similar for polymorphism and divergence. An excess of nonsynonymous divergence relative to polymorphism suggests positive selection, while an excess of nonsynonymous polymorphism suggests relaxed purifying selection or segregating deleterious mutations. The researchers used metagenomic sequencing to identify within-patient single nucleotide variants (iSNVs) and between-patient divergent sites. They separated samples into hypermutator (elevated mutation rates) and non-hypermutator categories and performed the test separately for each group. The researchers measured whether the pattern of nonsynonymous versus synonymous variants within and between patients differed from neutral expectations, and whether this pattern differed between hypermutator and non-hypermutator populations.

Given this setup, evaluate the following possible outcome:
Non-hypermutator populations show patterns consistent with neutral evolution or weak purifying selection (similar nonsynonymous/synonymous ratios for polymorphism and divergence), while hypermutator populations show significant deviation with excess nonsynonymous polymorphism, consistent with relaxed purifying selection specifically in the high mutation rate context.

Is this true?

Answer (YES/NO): NO